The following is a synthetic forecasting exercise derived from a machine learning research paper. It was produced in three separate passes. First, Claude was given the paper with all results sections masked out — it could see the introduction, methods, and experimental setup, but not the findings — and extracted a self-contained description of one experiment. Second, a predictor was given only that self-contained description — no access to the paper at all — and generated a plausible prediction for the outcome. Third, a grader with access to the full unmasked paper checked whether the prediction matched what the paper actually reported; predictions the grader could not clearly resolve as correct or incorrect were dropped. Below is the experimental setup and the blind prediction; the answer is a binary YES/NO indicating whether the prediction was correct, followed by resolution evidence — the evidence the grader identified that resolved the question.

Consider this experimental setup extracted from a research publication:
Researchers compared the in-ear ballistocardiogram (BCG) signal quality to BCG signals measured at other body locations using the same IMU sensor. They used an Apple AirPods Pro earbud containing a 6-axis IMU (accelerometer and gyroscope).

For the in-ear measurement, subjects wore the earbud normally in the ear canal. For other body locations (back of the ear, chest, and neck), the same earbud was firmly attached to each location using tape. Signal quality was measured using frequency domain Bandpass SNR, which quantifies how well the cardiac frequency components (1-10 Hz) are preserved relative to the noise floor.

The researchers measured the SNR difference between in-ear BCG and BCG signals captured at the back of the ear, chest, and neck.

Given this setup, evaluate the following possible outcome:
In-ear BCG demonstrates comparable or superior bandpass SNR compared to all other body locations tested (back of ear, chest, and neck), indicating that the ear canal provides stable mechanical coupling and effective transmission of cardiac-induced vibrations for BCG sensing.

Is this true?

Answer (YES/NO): NO